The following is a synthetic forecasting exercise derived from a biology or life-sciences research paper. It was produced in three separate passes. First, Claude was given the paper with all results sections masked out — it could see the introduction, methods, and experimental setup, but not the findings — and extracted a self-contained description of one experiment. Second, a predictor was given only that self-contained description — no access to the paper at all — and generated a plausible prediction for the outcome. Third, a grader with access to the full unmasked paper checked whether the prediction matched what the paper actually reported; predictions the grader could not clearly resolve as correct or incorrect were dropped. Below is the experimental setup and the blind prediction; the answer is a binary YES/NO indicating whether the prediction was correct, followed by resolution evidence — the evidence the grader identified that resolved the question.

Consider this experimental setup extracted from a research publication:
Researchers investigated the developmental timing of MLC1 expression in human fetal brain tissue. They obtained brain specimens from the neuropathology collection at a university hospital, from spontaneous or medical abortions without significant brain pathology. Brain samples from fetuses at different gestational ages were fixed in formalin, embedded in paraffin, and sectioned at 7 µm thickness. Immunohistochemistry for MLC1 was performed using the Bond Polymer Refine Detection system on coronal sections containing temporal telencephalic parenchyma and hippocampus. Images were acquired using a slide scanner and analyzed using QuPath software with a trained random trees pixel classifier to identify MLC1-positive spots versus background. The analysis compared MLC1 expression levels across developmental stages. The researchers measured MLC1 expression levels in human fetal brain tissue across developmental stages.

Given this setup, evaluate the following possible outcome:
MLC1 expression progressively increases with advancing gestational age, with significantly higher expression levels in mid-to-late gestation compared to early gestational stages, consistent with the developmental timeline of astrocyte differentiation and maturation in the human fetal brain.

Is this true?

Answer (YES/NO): NO